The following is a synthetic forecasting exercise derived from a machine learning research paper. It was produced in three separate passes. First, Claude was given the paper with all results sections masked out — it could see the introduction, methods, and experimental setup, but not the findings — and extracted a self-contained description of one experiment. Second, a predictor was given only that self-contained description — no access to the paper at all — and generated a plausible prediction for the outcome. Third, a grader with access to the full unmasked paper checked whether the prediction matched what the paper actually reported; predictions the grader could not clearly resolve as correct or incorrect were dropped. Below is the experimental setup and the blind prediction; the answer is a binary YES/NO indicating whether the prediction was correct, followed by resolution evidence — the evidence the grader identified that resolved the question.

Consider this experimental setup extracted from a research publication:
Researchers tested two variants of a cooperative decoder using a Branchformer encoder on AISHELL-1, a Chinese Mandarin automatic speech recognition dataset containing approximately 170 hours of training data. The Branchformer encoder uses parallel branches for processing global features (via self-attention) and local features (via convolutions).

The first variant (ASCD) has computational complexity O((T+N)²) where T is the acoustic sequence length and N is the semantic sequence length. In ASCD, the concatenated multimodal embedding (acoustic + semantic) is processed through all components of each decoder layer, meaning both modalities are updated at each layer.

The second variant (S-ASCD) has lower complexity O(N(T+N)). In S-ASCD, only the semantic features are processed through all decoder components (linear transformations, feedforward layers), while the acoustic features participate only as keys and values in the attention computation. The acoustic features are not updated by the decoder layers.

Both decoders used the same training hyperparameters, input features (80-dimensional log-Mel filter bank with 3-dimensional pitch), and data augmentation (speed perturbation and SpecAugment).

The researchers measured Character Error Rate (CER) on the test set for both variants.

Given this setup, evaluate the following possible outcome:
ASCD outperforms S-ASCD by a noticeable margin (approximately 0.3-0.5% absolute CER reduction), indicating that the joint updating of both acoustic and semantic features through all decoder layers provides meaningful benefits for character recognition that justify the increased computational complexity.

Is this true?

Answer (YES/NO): NO